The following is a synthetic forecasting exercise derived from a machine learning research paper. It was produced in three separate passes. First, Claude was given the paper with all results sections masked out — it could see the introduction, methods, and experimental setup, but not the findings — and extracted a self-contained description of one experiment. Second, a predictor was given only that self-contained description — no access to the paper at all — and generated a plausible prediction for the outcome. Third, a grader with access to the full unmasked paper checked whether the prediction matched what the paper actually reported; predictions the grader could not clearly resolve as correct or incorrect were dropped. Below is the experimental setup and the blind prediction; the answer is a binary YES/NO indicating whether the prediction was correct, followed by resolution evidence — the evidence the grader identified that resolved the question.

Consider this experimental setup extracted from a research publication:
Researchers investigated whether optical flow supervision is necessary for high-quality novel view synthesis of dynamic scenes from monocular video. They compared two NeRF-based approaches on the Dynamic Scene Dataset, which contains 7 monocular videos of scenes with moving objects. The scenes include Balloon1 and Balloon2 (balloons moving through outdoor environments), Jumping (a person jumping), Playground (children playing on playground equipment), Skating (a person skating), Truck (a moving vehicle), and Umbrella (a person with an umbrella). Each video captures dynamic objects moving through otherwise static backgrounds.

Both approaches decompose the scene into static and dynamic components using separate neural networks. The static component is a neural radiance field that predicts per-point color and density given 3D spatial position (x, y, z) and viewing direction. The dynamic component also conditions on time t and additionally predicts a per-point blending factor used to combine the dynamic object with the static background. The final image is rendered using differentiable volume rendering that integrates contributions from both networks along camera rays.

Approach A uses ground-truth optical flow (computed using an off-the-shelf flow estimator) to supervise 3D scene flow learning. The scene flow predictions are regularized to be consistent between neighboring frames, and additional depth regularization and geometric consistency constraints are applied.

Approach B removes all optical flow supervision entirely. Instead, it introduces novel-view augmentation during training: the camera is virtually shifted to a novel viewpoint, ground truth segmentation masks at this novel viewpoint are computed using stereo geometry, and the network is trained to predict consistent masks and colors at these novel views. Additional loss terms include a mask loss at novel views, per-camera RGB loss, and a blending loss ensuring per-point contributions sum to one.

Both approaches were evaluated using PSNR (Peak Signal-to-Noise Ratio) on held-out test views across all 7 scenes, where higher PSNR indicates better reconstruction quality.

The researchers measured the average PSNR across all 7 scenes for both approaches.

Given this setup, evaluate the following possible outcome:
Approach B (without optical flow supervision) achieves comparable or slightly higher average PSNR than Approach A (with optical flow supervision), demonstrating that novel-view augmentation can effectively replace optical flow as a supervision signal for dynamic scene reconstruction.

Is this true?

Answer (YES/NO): NO